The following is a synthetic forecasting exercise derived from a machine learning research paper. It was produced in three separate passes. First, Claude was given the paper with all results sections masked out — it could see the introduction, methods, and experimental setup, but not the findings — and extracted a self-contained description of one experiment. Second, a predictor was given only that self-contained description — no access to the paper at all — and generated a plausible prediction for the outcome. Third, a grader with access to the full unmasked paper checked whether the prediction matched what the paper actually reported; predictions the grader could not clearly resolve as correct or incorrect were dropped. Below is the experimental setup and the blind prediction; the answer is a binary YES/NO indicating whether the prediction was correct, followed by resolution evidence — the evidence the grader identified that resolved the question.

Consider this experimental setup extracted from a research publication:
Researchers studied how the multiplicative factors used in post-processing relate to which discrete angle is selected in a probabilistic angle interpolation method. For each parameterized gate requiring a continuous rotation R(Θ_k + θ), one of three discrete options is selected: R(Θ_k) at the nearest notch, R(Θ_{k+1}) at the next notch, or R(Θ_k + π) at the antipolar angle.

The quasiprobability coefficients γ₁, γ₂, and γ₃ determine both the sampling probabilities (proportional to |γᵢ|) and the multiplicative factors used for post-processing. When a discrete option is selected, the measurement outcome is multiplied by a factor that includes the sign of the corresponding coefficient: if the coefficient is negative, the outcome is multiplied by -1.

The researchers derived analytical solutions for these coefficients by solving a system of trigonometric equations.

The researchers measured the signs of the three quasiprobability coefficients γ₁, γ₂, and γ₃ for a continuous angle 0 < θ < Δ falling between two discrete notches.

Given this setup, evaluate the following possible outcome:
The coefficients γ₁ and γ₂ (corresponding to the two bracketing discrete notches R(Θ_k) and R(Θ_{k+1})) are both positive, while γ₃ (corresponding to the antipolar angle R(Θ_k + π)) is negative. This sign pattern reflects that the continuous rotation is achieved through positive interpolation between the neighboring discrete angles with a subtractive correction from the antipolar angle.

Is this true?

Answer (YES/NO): YES